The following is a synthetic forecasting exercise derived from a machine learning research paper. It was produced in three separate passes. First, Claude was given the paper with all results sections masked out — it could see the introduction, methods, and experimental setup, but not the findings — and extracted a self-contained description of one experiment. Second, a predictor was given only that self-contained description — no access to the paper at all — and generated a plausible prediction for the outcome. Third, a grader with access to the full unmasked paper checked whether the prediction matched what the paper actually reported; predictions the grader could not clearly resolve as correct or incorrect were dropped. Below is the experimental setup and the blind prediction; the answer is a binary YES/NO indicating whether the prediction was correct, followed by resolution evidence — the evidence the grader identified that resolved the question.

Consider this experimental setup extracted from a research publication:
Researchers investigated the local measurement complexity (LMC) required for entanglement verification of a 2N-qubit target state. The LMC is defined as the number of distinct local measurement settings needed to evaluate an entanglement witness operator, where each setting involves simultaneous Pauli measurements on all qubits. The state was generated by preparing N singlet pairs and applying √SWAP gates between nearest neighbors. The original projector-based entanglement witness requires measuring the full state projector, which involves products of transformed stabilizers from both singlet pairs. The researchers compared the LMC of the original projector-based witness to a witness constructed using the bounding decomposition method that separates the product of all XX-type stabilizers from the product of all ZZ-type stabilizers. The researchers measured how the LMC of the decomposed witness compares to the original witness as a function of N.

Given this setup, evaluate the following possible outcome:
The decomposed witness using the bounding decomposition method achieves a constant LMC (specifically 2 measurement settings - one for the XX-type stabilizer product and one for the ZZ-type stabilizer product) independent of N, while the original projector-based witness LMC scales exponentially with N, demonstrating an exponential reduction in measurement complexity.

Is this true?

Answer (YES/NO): NO